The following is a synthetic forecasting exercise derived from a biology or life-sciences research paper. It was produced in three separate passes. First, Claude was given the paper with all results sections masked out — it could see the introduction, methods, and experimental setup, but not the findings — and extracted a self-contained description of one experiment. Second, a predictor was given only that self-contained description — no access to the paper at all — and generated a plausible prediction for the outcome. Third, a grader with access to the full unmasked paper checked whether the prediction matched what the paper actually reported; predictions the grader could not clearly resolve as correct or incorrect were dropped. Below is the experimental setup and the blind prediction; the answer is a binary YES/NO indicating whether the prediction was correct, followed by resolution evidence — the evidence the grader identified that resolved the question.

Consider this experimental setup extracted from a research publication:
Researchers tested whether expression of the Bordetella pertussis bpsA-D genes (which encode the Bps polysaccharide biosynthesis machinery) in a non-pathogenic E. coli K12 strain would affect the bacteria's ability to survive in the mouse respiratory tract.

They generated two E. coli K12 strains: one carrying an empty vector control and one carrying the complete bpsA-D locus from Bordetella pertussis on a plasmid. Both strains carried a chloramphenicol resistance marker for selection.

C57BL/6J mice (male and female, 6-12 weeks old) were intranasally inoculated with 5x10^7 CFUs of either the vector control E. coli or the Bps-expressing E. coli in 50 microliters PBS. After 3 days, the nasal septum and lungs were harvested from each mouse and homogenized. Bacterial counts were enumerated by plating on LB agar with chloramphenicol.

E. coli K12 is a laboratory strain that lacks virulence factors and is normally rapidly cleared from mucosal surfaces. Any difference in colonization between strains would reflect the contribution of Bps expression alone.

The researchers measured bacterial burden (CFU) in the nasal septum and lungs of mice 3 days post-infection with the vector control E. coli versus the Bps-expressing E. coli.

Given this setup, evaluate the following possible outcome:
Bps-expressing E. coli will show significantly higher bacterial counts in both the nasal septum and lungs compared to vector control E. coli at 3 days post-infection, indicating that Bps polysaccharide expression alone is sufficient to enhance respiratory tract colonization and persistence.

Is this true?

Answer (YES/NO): YES